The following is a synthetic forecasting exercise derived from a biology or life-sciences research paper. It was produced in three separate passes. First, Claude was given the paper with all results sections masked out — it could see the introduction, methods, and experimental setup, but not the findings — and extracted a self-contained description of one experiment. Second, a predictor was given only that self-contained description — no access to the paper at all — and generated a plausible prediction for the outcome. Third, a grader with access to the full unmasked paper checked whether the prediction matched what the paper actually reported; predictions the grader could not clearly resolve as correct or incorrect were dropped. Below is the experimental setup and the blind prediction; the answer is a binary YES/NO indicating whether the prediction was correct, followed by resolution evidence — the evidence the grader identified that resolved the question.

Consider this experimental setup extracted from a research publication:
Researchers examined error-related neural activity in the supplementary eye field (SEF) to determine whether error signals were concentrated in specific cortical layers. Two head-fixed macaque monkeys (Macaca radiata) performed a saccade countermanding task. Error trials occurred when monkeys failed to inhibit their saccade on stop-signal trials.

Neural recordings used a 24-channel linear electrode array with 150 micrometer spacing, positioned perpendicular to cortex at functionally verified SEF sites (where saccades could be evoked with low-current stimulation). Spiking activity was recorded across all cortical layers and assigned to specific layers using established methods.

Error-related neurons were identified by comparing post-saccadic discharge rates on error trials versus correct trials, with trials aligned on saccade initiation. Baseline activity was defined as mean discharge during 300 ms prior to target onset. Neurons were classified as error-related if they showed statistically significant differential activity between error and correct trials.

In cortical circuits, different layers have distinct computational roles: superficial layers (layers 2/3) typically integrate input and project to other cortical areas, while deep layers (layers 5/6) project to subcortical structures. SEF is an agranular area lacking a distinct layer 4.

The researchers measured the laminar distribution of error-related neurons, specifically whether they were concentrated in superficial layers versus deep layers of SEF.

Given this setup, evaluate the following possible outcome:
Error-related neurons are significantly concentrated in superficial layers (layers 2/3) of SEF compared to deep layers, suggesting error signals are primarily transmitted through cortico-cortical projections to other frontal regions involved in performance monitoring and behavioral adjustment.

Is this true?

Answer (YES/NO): NO